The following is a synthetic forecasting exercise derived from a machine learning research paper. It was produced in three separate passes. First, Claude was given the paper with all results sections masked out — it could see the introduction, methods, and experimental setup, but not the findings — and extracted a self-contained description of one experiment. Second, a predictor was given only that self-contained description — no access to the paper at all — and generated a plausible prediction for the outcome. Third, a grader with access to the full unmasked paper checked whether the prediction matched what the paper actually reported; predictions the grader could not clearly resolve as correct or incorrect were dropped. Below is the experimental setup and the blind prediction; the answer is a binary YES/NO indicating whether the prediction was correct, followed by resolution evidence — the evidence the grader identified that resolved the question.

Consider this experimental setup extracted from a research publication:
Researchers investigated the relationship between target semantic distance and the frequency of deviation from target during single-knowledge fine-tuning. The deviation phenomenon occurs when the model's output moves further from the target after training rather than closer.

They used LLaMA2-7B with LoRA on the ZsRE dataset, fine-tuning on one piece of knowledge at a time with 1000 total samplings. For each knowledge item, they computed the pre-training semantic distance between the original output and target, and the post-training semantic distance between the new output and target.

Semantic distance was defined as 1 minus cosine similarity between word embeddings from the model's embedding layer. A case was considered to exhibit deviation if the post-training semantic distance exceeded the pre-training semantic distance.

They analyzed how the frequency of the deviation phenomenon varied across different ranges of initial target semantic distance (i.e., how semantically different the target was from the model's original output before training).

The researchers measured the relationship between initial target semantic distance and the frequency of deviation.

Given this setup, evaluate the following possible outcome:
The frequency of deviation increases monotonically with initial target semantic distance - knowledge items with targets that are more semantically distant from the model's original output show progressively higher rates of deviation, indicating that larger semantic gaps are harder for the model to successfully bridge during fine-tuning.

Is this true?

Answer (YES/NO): NO